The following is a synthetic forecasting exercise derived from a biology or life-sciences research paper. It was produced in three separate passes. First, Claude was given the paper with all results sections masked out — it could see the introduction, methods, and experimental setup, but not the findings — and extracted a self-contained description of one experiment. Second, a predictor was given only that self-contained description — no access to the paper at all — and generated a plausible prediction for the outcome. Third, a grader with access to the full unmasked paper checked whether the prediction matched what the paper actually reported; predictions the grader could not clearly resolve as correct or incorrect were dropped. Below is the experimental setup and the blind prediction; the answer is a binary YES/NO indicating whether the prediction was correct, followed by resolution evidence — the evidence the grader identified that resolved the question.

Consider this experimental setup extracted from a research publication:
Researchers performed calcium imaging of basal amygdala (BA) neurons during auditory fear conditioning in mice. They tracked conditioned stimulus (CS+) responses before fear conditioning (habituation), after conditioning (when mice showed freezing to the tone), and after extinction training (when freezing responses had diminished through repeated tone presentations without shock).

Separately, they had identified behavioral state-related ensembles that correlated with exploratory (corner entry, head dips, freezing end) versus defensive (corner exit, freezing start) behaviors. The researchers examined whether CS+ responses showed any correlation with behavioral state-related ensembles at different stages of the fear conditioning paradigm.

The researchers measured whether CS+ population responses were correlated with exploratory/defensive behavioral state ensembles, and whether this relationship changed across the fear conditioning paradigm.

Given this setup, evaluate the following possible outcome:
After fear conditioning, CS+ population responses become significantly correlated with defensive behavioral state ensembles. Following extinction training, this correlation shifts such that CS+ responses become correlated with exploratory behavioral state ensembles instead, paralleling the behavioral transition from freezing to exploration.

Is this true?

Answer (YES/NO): NO